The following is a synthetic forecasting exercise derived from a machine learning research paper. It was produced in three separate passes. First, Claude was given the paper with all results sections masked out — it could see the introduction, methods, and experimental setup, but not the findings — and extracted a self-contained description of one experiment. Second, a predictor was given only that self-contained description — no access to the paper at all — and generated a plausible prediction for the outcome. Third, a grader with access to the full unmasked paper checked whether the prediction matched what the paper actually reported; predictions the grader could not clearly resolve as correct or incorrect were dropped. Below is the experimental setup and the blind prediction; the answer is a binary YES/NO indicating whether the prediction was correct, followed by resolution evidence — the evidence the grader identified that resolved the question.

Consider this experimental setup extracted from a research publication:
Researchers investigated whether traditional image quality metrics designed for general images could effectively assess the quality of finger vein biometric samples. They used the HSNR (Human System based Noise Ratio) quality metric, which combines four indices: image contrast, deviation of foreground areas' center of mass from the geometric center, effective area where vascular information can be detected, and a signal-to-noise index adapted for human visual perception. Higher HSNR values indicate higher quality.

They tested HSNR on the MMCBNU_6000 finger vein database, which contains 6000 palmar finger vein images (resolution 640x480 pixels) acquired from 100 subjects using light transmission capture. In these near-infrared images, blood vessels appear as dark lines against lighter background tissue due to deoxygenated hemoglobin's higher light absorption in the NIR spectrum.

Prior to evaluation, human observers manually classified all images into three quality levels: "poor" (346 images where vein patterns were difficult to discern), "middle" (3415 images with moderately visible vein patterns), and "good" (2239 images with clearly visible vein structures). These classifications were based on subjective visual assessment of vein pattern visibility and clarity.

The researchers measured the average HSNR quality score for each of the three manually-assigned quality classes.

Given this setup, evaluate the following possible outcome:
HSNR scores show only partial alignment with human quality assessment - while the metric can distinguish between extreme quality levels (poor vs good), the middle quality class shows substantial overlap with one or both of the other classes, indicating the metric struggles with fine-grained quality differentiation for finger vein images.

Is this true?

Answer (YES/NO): NO